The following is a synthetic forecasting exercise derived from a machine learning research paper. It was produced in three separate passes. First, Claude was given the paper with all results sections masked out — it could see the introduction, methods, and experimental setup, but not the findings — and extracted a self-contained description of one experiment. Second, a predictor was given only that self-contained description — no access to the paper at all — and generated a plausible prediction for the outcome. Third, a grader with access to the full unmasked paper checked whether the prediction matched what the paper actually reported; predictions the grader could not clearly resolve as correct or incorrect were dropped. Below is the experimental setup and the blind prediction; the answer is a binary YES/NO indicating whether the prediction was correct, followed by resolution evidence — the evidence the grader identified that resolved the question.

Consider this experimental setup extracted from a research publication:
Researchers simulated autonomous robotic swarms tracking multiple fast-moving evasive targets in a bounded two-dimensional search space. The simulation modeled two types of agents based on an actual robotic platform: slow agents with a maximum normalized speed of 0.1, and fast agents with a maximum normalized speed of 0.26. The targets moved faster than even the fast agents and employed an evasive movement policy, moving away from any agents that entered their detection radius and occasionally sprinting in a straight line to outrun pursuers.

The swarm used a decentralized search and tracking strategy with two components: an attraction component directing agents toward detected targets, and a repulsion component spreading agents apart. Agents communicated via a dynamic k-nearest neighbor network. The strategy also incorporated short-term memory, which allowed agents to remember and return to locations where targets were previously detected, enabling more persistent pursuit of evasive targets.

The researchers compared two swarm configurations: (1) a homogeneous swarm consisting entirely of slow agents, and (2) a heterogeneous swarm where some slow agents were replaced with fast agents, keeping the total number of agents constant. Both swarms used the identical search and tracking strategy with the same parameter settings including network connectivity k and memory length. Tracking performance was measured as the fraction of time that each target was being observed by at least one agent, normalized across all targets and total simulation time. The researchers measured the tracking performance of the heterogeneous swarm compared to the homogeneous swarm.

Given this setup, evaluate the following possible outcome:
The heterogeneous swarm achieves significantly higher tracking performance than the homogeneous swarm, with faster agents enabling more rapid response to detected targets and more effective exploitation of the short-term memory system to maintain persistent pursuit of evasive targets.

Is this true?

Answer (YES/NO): NO